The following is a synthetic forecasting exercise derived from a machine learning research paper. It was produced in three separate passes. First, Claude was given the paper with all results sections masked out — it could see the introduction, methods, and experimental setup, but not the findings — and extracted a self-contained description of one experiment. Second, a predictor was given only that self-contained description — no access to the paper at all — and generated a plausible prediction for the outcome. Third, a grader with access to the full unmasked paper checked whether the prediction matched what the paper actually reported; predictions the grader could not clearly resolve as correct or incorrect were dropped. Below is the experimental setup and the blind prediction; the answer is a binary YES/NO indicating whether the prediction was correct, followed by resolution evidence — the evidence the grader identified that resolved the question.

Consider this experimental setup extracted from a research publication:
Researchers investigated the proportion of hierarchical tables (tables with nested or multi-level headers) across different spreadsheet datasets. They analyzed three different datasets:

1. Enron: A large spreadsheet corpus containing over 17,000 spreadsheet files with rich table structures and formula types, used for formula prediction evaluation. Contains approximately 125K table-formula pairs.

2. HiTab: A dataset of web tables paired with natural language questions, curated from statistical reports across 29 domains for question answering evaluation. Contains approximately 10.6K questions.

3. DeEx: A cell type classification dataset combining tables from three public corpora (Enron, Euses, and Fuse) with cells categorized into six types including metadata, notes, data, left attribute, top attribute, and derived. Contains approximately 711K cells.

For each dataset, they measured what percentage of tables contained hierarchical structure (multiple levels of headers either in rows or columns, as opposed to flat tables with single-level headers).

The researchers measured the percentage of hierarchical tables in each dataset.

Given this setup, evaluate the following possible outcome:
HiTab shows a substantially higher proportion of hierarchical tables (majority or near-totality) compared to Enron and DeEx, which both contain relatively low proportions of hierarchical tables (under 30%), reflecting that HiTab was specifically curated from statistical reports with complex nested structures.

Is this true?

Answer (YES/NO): NO